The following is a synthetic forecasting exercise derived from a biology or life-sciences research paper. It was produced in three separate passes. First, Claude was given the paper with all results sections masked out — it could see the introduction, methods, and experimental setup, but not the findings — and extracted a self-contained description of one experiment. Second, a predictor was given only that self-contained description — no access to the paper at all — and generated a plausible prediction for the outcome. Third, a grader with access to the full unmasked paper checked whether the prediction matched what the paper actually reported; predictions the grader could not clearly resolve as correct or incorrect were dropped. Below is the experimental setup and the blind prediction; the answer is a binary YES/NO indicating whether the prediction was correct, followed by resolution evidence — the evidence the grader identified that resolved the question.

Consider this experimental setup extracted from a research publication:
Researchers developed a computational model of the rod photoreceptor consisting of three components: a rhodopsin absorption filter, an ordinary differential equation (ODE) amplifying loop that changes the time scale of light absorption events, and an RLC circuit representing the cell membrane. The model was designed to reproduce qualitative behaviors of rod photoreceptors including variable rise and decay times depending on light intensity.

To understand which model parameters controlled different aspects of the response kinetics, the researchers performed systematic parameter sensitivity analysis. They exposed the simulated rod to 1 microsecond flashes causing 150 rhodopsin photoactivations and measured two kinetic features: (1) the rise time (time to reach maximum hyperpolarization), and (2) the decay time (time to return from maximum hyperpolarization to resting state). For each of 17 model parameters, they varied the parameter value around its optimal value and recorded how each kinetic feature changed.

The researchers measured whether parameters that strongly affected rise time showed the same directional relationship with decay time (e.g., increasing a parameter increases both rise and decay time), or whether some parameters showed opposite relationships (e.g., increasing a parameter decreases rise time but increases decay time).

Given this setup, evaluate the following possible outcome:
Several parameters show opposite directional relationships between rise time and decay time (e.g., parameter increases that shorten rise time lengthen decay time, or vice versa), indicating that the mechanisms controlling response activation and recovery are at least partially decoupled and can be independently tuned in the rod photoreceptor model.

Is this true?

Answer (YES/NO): YES